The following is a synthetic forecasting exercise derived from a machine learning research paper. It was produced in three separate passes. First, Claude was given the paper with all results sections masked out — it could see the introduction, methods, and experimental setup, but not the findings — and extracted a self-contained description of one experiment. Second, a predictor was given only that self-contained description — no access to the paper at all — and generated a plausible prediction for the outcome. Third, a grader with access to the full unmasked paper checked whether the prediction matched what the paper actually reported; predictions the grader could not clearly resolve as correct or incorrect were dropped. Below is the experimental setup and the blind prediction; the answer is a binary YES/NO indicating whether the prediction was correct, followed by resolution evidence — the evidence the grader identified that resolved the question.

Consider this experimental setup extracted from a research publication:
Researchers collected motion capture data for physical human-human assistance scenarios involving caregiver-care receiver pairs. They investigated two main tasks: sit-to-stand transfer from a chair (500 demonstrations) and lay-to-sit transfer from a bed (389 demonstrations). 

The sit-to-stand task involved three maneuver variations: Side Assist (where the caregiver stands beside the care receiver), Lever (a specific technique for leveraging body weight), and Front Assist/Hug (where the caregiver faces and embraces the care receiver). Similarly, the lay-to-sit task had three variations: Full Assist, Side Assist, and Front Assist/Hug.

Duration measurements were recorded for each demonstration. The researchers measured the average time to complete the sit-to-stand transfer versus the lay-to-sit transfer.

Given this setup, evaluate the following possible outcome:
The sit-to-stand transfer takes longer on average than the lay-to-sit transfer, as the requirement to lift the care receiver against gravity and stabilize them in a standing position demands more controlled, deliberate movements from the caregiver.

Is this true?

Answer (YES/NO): NO